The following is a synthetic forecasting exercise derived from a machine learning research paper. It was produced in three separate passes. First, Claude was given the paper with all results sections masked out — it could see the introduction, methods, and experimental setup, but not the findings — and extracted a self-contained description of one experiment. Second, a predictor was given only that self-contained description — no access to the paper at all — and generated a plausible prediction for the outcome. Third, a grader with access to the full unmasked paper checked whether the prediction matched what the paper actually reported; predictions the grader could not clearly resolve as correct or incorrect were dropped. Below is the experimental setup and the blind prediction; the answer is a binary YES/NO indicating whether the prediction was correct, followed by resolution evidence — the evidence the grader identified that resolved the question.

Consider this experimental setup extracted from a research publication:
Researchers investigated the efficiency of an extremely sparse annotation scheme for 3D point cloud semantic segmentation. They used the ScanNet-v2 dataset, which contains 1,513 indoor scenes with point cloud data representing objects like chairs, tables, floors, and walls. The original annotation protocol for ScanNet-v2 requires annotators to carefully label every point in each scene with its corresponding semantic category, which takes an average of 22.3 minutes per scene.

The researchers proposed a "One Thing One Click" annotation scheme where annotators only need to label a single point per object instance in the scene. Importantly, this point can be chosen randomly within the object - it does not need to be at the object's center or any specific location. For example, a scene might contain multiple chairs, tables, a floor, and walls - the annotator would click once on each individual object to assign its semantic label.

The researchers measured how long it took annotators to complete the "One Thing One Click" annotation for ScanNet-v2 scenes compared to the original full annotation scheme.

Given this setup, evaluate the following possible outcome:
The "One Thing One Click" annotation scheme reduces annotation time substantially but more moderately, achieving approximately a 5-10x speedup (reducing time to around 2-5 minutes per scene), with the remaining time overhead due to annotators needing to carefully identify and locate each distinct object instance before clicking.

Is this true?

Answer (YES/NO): NO